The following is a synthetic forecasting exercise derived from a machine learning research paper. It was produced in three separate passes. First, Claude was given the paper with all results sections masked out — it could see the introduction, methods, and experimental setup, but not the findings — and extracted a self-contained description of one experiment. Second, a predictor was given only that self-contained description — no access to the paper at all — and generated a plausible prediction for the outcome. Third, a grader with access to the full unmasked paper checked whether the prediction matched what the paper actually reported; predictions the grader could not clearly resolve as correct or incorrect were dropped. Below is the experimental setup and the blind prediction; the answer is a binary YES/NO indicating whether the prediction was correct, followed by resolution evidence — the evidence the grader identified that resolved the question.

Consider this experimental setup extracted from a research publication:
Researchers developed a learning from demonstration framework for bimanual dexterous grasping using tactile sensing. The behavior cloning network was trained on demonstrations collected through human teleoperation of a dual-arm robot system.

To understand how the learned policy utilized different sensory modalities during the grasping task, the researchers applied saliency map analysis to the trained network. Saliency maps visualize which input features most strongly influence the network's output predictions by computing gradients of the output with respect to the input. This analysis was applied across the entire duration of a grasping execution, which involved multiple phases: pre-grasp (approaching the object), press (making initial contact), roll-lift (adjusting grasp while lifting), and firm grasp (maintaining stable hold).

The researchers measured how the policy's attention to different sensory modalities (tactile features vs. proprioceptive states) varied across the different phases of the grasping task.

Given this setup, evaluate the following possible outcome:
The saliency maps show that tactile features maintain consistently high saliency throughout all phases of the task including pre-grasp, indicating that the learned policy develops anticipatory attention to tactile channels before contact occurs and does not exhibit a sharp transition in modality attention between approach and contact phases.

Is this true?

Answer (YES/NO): NO